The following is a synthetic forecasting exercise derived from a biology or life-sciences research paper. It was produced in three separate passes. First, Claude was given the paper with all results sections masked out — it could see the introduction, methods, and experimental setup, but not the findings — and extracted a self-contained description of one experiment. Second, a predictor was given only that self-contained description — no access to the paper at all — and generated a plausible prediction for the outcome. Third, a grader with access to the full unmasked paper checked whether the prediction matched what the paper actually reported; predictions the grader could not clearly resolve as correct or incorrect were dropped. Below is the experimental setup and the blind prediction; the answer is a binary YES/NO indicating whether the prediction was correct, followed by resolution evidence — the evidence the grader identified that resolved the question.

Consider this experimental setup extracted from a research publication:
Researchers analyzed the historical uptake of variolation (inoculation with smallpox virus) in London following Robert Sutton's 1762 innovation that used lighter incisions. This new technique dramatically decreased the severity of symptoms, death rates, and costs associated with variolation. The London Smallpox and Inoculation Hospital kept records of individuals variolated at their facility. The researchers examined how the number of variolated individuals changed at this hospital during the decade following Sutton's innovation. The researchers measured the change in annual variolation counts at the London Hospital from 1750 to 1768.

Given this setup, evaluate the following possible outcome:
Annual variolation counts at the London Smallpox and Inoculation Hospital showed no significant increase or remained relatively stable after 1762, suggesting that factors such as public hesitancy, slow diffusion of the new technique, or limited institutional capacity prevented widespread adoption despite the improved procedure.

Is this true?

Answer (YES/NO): NO